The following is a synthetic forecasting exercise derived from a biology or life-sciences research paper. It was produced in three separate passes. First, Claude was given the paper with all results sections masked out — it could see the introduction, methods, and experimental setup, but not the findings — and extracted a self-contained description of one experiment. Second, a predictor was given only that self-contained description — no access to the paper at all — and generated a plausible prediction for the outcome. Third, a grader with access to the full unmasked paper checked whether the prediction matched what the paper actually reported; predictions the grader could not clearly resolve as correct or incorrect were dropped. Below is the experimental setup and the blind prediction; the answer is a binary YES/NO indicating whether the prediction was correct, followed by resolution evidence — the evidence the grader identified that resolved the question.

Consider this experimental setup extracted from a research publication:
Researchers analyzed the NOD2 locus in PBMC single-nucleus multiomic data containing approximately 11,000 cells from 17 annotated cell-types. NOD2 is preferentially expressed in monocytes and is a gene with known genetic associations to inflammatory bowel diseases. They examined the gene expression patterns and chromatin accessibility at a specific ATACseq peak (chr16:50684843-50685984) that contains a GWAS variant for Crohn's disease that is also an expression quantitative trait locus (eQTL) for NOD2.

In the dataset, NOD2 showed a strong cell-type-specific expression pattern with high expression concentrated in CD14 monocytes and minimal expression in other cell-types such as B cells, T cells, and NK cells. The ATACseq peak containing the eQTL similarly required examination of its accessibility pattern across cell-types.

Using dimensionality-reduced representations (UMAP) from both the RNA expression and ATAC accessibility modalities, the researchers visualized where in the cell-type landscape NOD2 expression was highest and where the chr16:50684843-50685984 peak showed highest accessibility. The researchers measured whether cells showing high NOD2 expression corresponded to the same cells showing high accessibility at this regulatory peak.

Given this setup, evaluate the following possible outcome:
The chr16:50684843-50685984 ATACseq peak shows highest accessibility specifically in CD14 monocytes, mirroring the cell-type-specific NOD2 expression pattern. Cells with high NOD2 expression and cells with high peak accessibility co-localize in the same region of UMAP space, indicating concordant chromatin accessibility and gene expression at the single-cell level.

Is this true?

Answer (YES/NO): YES